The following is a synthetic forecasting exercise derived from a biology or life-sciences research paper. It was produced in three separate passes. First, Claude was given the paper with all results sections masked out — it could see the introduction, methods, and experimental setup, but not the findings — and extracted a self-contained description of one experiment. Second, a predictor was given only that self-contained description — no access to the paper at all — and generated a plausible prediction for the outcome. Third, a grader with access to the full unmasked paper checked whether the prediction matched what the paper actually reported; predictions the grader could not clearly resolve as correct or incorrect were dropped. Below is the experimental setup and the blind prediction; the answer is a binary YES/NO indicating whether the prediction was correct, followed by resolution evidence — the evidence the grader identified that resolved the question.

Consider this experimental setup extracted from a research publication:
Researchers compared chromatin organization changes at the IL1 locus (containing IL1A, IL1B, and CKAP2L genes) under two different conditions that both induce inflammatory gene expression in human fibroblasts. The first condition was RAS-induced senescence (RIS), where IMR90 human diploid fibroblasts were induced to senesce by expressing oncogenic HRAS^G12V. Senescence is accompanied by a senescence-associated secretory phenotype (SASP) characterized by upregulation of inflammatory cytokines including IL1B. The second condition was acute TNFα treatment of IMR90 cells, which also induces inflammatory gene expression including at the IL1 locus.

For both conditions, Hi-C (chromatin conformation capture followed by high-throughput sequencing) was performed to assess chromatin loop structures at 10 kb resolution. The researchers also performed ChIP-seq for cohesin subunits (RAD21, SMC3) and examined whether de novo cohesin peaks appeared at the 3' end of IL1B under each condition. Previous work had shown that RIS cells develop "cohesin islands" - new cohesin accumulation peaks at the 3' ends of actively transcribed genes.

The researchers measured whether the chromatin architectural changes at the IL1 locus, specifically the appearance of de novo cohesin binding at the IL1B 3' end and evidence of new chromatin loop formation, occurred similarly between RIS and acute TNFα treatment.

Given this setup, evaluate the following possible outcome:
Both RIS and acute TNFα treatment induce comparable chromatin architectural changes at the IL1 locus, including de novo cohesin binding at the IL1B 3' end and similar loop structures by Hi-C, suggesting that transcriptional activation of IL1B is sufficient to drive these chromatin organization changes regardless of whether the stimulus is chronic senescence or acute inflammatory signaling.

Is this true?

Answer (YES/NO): NO